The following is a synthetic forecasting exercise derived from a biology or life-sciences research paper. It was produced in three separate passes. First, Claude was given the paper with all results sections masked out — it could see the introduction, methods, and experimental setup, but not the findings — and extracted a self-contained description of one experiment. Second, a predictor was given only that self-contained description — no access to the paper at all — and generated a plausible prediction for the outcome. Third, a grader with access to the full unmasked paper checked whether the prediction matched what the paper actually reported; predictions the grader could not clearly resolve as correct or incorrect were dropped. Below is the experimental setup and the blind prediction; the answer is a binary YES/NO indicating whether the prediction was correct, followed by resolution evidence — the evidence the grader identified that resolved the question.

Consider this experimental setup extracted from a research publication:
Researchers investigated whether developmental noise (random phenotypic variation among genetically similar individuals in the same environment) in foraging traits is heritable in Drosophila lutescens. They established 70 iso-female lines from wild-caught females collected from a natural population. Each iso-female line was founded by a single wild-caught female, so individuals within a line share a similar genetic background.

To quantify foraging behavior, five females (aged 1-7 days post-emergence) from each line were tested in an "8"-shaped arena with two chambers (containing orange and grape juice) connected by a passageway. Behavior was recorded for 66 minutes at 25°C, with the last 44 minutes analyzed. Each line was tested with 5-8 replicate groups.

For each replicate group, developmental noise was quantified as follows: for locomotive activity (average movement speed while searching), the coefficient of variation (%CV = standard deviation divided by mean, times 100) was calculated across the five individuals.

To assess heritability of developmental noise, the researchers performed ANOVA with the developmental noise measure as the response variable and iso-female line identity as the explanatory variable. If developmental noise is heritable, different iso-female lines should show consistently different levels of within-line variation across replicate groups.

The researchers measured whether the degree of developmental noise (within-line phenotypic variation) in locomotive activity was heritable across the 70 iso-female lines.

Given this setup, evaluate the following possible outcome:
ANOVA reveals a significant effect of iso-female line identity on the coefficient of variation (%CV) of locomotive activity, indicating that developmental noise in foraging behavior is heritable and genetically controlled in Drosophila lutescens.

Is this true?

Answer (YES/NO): YES